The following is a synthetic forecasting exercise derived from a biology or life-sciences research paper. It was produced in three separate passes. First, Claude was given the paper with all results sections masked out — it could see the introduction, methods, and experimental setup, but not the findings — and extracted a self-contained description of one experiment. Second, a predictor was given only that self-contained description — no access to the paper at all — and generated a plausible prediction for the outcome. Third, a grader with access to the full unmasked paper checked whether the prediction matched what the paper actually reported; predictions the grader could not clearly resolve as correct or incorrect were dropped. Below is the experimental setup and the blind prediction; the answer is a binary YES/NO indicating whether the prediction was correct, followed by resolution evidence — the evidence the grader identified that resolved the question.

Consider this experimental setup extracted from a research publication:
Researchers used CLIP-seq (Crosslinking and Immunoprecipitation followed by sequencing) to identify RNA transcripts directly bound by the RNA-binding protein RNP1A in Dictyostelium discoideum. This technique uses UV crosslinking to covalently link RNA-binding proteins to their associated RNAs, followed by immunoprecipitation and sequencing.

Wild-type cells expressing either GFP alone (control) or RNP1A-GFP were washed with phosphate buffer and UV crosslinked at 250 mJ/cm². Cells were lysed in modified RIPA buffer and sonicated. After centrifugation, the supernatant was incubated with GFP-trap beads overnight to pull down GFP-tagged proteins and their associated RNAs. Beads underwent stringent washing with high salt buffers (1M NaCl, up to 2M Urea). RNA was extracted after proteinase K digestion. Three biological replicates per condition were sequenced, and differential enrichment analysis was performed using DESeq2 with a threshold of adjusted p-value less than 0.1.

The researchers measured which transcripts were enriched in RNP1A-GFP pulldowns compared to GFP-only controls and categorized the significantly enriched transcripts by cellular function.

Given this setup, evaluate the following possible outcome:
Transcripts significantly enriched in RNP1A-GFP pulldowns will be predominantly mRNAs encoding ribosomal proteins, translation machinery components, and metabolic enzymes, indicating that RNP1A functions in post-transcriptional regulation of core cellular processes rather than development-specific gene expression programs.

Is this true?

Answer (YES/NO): NO